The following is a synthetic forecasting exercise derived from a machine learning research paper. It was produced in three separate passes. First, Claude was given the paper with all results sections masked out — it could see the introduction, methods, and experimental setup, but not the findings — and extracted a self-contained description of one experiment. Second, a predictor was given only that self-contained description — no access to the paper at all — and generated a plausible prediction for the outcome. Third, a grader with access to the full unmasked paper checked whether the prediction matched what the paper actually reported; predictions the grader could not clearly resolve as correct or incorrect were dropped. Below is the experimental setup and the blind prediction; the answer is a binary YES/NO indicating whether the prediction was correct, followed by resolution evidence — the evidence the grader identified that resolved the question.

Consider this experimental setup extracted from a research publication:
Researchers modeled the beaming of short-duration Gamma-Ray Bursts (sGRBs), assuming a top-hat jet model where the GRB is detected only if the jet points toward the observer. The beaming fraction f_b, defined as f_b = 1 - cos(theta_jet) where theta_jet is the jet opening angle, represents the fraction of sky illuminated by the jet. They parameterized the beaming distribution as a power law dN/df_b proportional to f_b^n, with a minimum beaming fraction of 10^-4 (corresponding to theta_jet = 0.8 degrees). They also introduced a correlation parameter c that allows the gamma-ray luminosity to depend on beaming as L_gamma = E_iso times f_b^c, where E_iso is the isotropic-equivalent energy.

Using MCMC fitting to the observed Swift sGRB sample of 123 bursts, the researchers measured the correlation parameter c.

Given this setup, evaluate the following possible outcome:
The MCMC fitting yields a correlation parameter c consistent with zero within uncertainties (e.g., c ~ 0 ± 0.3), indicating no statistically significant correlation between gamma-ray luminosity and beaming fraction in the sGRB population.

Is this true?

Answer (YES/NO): NO